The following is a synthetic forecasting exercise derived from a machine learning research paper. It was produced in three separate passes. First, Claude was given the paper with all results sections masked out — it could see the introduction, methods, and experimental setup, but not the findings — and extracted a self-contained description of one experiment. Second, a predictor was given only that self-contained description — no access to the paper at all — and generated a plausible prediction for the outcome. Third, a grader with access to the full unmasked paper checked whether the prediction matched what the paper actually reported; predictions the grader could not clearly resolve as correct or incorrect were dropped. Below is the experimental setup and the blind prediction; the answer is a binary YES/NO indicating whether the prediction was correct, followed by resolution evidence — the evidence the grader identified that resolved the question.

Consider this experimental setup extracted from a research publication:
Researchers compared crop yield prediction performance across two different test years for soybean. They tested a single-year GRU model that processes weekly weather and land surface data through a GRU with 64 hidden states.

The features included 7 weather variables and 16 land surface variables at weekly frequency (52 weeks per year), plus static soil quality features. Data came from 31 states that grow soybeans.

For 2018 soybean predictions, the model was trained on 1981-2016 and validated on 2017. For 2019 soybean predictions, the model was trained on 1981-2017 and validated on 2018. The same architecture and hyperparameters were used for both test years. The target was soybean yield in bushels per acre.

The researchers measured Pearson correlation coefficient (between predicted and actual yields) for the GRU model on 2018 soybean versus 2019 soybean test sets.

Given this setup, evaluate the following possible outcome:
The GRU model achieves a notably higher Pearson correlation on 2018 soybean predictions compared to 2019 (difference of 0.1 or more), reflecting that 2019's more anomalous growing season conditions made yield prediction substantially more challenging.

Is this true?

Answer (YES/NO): NO